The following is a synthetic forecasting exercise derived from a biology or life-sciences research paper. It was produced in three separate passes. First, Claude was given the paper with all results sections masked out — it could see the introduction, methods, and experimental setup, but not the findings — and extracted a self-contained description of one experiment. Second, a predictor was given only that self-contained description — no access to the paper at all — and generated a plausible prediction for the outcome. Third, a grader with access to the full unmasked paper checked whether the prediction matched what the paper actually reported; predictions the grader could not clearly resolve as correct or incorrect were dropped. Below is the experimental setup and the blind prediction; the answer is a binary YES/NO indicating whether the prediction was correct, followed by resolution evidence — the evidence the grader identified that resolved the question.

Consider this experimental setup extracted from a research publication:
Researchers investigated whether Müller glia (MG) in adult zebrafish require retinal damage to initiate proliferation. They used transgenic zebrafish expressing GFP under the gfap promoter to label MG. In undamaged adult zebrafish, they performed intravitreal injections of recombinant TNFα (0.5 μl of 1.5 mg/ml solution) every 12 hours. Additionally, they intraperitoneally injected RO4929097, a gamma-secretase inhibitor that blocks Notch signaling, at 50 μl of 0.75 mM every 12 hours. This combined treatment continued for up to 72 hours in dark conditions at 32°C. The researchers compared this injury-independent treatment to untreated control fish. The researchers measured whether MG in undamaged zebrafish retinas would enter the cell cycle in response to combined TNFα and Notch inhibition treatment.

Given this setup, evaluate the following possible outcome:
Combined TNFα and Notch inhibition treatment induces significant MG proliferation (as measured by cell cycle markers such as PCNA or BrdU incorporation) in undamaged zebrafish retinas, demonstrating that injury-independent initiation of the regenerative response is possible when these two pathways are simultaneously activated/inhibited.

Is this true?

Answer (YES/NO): YES